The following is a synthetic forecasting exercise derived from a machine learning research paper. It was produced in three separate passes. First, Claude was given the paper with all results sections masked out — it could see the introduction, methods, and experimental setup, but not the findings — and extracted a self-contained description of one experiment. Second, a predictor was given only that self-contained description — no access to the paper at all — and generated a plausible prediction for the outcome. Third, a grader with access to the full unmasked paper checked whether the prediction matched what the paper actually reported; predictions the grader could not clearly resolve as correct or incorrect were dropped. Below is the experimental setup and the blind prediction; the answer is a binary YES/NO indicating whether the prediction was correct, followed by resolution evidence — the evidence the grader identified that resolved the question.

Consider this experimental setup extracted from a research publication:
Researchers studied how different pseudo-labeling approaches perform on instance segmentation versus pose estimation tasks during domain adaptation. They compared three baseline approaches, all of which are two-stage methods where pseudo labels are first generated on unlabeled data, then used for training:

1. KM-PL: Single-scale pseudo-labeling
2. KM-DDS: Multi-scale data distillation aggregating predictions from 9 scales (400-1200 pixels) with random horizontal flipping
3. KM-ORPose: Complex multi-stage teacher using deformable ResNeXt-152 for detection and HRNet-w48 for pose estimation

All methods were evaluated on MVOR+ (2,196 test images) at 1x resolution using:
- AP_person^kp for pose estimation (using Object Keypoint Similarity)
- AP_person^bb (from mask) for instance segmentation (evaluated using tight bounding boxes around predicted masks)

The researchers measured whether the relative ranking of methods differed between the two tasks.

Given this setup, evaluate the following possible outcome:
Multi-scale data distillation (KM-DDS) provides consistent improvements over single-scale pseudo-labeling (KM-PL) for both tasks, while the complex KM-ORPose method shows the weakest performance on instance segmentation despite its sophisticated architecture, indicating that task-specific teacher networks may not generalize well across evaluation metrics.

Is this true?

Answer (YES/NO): YES